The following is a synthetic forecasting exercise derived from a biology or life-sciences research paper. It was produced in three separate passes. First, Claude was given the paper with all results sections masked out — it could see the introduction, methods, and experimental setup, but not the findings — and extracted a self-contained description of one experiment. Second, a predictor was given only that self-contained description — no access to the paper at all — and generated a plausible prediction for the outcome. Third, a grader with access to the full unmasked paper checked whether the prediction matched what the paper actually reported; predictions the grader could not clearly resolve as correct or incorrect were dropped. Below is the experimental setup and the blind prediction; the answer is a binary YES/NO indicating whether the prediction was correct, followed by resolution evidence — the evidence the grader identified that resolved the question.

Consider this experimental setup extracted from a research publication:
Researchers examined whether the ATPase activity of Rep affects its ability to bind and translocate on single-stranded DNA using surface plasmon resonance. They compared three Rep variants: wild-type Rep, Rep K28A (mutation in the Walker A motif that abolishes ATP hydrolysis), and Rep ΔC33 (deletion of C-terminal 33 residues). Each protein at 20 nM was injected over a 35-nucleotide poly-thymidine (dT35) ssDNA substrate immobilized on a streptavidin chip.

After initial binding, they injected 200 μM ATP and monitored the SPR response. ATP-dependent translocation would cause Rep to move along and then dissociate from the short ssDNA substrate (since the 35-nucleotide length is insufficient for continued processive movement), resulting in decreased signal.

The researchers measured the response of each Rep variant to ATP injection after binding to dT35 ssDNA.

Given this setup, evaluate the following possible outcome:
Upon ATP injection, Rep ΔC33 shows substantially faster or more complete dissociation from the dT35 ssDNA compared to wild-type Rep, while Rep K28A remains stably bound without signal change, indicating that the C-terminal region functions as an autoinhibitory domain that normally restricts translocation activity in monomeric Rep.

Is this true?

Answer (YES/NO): NO